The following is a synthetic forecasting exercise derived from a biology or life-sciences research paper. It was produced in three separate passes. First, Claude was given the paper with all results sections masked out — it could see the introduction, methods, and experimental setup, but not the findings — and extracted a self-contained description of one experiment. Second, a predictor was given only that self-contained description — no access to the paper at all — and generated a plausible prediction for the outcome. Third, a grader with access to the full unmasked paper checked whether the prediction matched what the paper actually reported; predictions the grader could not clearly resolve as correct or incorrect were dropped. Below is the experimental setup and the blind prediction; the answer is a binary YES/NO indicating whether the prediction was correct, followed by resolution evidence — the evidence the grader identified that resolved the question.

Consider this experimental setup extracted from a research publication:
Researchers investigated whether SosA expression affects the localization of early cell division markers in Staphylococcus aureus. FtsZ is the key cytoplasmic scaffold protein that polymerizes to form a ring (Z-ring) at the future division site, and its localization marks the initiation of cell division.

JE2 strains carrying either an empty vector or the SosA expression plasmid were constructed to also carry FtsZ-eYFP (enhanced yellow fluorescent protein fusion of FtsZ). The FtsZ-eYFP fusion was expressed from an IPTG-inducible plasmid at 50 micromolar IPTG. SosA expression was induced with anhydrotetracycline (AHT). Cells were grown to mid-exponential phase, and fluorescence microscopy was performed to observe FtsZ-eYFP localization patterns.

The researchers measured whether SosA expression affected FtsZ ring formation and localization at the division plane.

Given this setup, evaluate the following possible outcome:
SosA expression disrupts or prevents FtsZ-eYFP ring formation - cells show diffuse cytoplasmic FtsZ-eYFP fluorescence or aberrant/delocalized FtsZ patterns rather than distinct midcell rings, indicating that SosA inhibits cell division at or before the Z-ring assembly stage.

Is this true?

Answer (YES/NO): NO